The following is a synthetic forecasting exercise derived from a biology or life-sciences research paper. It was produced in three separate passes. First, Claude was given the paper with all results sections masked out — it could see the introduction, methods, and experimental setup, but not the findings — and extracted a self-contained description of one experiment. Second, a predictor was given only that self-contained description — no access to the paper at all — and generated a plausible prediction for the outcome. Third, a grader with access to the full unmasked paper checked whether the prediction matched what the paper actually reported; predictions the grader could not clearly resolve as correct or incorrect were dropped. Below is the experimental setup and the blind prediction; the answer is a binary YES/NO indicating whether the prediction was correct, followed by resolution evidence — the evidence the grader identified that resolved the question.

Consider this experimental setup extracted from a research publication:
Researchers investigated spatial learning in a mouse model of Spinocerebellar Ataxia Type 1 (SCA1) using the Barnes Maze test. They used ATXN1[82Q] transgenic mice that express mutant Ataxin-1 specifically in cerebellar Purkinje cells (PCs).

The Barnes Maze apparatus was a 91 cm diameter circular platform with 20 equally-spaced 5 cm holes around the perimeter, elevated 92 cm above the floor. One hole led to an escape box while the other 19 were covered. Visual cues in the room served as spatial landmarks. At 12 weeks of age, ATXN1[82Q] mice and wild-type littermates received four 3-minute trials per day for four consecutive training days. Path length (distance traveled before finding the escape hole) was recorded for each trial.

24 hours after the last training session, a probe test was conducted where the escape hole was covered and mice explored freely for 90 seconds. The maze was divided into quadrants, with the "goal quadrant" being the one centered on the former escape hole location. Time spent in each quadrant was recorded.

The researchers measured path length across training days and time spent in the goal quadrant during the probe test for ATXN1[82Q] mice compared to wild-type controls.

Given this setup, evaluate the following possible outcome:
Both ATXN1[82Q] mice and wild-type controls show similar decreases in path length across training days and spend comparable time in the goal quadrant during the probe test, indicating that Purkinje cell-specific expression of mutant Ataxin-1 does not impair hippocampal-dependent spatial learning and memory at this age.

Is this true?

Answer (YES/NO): NO